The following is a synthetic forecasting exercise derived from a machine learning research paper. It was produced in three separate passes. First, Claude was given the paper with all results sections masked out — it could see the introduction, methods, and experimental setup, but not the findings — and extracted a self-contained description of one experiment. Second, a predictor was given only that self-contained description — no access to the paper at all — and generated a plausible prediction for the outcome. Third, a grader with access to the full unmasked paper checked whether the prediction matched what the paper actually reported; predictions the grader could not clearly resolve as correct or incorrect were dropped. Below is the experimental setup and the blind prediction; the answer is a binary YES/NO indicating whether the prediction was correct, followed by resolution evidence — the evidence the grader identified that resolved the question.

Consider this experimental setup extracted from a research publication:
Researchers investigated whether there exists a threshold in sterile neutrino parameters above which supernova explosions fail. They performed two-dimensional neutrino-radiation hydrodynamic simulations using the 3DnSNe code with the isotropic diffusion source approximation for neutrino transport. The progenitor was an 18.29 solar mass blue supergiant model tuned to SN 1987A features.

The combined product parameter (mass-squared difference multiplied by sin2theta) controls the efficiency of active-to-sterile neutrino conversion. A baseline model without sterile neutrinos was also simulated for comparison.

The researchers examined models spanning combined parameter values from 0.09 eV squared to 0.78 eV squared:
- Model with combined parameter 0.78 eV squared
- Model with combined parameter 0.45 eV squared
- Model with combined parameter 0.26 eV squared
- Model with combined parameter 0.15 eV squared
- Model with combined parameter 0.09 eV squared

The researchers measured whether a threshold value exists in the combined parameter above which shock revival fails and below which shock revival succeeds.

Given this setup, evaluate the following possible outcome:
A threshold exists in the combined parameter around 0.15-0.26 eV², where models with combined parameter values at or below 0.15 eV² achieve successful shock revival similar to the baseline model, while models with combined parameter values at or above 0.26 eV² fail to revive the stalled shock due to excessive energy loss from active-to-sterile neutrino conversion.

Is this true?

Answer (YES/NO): NO